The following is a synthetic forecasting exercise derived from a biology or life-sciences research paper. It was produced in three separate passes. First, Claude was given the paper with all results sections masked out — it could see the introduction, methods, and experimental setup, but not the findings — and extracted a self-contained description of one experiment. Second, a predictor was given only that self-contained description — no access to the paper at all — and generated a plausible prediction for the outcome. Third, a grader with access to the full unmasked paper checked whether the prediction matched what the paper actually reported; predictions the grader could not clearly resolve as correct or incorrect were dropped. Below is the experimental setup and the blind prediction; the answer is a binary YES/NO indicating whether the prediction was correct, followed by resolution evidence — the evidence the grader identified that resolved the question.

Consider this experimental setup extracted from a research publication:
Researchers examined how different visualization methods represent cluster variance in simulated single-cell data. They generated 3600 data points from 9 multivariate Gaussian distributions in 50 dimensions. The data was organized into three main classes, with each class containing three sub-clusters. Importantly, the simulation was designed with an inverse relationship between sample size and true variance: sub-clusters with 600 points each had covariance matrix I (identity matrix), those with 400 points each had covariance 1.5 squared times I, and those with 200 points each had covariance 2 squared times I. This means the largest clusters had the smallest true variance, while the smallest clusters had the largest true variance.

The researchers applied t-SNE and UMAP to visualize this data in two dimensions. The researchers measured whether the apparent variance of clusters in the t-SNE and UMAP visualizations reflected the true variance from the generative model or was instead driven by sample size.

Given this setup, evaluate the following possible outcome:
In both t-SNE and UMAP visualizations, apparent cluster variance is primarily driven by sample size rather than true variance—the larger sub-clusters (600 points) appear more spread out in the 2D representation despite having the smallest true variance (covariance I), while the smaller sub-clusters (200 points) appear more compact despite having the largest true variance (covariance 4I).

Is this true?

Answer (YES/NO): YES